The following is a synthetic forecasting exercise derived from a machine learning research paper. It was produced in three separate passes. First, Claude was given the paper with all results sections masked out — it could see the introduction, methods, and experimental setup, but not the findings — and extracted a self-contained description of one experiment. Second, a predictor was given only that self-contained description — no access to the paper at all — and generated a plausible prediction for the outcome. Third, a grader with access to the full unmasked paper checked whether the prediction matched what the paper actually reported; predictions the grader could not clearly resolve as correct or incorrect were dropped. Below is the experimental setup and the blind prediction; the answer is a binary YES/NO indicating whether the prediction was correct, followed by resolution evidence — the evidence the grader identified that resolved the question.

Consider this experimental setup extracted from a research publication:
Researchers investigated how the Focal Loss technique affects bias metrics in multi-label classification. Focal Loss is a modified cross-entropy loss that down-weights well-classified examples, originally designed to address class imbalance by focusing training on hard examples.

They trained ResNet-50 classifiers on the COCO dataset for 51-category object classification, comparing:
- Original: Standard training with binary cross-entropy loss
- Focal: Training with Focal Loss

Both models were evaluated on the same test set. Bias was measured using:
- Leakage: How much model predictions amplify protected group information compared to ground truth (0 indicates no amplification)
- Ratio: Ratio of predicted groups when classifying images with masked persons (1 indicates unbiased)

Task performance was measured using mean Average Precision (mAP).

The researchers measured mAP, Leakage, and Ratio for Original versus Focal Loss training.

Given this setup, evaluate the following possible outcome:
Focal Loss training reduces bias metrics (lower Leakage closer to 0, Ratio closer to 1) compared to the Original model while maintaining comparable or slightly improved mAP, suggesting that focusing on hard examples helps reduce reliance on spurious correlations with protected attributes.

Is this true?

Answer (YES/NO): NO